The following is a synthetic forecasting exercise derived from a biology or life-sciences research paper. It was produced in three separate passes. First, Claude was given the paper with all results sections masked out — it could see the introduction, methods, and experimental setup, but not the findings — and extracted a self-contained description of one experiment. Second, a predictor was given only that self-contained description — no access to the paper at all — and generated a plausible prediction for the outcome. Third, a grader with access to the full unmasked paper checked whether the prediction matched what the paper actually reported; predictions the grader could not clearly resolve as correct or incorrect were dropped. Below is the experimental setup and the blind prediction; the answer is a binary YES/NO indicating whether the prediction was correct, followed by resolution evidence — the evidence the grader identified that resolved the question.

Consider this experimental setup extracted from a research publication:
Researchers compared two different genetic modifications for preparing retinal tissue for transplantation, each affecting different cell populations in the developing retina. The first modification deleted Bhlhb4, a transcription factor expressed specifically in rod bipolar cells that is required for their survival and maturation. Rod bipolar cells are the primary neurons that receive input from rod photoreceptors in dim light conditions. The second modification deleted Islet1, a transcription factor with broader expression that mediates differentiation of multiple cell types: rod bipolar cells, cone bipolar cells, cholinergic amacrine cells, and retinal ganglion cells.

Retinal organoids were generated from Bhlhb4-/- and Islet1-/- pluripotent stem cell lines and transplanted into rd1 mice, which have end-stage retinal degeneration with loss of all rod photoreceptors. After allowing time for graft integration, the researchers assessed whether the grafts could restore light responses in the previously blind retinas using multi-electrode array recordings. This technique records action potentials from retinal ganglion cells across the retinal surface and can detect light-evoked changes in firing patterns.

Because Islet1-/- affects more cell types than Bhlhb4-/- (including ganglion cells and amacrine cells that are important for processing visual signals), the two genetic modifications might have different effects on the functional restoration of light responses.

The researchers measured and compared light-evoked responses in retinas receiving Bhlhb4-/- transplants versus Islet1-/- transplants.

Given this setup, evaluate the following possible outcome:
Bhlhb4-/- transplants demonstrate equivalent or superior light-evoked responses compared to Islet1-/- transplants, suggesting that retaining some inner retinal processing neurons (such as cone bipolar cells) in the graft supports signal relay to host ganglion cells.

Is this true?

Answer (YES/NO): YES